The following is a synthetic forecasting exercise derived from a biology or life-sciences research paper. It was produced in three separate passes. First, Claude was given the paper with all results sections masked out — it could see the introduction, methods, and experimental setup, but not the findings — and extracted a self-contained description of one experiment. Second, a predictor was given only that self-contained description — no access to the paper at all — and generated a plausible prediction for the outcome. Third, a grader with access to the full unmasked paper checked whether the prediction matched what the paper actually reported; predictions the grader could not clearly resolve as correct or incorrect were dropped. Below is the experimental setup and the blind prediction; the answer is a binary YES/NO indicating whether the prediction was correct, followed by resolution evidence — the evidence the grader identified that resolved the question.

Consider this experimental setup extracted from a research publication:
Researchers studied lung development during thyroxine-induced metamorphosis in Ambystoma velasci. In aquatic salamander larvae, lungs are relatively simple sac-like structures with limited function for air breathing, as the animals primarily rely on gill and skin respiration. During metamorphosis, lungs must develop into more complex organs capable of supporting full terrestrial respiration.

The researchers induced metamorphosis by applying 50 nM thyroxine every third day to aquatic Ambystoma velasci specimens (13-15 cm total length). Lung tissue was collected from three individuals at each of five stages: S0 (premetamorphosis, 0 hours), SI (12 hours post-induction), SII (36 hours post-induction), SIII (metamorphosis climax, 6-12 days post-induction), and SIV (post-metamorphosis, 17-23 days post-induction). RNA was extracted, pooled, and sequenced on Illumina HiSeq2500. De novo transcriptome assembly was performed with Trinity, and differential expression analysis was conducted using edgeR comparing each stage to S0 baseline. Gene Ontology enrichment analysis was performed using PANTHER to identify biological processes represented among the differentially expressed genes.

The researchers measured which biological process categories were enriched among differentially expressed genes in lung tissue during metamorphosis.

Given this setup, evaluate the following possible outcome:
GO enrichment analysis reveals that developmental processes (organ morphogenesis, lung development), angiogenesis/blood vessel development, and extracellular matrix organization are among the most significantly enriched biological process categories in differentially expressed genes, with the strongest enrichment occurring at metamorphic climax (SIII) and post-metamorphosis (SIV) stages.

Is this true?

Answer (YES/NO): NO